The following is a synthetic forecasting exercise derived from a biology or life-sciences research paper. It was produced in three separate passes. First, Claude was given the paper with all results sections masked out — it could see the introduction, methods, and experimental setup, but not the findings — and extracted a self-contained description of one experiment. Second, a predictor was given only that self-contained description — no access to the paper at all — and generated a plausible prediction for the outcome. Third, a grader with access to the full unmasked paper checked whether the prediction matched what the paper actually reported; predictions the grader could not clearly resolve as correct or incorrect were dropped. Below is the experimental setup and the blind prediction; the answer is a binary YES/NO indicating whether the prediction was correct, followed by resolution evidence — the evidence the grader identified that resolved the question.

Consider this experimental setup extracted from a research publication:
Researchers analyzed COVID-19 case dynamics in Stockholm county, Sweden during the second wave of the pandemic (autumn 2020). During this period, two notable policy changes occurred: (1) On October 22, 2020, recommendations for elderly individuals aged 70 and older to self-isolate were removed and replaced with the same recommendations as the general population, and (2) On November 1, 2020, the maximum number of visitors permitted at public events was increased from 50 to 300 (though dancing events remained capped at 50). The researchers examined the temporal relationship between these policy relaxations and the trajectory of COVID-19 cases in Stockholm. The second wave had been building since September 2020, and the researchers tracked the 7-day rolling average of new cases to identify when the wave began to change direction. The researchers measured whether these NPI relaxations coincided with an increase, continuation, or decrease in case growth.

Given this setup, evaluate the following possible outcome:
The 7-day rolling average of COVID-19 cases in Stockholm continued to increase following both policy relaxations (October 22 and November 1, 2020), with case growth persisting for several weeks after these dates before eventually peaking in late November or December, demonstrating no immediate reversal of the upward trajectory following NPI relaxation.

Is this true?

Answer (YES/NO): NO